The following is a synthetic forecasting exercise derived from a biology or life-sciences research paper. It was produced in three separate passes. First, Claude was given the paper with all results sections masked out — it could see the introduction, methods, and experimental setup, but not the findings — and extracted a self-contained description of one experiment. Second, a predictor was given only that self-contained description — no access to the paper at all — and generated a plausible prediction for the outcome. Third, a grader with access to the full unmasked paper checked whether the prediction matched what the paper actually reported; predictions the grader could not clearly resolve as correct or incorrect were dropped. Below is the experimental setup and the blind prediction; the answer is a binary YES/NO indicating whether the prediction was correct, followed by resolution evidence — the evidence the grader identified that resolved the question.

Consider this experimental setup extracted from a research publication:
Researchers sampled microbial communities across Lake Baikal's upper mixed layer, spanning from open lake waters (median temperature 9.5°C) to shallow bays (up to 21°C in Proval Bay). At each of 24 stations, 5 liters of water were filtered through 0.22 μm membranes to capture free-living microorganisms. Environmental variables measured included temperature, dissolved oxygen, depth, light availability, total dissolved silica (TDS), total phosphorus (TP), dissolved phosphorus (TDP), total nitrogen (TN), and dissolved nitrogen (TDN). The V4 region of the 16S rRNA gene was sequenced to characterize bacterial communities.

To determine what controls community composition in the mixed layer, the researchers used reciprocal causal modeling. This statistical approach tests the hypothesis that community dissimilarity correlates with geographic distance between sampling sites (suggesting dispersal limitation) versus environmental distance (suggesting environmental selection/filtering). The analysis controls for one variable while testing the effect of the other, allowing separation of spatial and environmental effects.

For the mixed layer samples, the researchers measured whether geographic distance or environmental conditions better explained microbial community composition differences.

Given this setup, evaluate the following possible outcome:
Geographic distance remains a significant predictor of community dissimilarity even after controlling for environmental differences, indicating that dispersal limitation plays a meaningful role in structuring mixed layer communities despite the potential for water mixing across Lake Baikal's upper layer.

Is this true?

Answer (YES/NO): NO